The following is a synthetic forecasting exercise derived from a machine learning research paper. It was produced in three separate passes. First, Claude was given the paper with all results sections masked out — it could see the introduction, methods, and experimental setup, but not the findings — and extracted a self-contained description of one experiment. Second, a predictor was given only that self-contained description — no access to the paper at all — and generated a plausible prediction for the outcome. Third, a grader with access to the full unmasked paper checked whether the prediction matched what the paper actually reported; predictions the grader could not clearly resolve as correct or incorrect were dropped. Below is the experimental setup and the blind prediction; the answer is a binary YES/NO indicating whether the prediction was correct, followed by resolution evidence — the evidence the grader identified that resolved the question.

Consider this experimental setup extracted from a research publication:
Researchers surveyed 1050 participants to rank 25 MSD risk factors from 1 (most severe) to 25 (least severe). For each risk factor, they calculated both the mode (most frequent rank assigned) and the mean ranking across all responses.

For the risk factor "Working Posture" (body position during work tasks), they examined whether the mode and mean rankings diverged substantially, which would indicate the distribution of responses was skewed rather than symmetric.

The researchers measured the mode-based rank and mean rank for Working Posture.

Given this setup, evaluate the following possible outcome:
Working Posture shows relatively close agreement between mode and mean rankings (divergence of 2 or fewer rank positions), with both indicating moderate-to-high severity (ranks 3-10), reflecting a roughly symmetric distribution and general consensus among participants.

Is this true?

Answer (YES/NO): NO